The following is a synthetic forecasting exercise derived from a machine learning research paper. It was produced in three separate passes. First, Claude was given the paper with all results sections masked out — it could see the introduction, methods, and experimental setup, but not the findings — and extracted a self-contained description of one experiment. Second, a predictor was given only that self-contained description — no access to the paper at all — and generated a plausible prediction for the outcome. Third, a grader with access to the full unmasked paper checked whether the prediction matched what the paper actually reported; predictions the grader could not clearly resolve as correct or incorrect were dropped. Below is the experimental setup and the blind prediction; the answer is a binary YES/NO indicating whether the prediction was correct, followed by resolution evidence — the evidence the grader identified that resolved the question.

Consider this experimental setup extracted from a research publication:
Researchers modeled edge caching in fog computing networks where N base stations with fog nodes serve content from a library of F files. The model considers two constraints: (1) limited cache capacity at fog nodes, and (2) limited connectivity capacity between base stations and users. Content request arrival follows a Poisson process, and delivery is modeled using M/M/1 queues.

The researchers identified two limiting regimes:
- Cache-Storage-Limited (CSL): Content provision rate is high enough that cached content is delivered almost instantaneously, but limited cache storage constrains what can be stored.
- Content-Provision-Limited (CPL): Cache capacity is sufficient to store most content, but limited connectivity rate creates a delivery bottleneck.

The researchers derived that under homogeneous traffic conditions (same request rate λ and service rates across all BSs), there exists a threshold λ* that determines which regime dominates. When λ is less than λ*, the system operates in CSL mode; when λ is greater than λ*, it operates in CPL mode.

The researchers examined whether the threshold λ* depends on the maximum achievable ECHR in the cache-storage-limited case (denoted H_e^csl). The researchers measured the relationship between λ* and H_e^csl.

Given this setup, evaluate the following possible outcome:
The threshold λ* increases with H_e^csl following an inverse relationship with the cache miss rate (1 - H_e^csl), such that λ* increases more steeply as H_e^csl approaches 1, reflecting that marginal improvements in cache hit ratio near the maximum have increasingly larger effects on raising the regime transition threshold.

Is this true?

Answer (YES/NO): NO